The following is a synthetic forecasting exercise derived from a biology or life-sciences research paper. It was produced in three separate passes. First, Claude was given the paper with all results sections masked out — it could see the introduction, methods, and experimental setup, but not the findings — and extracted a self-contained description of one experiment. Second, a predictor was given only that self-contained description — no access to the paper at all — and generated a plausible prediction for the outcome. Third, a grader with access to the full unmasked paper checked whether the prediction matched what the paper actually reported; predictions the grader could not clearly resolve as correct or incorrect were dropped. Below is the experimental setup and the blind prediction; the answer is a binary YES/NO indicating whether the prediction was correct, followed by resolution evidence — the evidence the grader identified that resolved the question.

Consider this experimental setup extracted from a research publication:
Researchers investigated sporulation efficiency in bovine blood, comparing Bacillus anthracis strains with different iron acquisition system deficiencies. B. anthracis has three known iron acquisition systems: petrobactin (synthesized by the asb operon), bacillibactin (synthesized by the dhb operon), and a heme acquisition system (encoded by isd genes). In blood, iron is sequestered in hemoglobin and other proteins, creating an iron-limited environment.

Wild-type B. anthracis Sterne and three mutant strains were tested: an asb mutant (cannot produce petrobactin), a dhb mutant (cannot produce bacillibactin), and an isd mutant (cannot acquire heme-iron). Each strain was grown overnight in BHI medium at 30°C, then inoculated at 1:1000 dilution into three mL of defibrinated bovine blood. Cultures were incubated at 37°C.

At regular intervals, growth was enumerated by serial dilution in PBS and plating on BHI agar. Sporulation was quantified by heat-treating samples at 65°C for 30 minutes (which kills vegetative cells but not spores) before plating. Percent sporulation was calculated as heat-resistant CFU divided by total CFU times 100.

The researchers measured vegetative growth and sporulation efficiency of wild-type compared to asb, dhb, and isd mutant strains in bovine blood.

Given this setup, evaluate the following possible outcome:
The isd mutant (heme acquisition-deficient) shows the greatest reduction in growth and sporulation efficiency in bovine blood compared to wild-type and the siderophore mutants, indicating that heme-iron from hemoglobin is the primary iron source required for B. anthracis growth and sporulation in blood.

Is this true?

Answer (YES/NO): NO